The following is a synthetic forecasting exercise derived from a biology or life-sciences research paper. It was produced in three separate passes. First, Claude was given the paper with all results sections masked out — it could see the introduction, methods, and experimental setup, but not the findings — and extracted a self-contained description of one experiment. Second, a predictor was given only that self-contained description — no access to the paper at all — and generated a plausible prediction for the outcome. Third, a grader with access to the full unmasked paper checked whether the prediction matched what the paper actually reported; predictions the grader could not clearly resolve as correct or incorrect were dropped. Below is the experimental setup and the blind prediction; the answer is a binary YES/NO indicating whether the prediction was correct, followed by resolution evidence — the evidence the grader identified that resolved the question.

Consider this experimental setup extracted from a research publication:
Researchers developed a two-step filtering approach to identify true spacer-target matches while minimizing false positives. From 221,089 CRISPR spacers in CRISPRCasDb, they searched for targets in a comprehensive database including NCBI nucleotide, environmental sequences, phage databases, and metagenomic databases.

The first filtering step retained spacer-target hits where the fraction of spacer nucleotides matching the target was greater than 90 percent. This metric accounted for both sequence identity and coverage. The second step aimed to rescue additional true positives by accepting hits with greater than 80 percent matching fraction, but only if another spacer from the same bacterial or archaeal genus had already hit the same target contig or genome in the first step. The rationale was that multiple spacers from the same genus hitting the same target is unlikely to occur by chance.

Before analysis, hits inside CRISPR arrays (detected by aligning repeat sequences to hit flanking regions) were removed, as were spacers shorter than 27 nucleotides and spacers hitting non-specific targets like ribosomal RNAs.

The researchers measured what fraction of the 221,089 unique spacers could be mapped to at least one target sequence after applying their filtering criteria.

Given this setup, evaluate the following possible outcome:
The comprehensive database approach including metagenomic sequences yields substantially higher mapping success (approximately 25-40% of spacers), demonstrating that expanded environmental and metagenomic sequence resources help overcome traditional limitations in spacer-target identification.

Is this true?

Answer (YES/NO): YES